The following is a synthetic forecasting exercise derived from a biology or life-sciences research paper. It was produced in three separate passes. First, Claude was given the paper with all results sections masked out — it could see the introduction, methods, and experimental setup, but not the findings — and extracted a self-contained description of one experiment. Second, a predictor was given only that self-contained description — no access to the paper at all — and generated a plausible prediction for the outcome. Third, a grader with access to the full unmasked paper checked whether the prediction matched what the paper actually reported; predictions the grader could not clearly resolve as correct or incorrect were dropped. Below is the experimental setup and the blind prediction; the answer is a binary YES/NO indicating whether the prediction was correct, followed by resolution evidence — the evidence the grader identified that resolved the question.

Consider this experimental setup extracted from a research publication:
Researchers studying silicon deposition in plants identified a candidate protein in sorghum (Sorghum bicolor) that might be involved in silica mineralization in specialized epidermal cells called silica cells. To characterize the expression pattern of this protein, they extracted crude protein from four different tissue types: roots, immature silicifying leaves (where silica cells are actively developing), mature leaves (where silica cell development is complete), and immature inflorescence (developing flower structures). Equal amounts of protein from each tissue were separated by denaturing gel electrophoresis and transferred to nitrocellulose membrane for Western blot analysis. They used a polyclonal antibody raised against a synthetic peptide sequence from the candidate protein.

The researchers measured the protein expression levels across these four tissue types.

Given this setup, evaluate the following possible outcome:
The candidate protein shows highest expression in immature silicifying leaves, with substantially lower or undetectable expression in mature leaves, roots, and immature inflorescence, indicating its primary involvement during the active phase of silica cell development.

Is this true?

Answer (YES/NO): NO